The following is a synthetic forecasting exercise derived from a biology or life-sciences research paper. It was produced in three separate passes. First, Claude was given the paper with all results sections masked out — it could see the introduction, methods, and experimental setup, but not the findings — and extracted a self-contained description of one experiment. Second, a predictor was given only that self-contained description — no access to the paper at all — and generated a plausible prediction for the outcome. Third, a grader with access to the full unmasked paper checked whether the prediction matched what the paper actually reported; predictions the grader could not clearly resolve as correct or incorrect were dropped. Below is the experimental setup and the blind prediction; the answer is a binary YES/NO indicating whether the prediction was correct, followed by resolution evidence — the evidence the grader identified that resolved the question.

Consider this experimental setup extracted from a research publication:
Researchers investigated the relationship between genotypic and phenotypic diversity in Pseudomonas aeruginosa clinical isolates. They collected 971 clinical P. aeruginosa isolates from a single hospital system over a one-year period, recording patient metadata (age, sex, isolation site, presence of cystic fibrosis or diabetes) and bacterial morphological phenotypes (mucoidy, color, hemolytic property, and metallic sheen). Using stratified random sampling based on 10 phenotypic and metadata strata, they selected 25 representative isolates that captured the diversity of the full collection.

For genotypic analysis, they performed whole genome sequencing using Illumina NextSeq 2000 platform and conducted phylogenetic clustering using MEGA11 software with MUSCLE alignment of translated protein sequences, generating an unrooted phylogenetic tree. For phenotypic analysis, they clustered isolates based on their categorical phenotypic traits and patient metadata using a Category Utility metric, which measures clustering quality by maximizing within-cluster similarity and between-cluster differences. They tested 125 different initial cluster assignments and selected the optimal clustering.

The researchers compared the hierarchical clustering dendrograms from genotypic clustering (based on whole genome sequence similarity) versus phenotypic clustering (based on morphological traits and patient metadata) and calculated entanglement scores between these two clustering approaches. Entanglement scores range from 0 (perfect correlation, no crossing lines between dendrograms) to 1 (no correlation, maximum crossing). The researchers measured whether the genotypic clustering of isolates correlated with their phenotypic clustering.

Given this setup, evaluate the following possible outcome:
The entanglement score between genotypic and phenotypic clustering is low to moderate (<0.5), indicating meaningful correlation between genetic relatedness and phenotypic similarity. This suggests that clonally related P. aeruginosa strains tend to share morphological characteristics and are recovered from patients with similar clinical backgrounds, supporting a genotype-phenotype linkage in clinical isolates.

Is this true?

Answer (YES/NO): NO